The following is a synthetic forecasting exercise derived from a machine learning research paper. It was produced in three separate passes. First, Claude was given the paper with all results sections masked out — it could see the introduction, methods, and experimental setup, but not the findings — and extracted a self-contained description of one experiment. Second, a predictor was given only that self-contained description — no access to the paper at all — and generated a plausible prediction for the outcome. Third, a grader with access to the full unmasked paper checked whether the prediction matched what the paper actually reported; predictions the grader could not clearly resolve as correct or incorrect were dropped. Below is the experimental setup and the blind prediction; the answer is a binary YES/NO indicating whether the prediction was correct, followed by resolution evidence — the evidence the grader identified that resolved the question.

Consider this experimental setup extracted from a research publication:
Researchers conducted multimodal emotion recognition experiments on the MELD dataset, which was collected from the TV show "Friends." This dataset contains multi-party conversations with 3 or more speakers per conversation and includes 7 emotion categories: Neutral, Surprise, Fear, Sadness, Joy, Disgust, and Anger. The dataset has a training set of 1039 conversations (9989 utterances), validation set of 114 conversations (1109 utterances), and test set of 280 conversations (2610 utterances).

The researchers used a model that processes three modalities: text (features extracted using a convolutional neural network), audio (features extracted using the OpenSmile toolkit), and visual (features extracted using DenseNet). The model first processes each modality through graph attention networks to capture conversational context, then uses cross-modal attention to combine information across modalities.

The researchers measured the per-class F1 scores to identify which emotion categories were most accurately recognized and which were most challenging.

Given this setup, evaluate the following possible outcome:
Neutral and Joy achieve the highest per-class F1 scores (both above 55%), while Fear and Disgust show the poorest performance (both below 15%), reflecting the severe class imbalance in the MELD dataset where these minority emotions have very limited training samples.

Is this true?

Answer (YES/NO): NO